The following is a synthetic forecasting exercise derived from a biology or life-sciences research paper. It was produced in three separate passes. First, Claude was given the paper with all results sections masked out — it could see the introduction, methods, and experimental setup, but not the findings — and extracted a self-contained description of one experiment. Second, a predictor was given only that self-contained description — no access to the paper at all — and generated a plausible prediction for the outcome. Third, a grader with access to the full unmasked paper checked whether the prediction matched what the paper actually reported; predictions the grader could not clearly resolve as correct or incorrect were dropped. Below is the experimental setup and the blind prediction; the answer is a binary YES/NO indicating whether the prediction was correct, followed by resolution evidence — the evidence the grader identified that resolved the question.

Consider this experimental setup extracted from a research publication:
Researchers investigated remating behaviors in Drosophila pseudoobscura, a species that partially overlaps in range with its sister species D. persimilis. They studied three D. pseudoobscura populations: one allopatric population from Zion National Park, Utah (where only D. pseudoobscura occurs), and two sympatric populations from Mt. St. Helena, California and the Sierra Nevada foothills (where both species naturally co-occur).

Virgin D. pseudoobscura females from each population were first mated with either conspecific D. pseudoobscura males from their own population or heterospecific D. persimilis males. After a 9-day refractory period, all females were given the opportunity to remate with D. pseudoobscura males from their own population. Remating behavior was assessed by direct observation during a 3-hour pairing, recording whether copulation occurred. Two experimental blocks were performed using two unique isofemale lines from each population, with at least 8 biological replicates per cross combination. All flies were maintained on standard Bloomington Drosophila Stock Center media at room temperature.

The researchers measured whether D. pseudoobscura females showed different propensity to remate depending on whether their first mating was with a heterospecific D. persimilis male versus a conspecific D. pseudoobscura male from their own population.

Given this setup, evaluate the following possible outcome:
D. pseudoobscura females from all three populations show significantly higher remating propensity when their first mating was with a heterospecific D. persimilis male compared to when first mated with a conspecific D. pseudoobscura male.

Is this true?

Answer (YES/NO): NO